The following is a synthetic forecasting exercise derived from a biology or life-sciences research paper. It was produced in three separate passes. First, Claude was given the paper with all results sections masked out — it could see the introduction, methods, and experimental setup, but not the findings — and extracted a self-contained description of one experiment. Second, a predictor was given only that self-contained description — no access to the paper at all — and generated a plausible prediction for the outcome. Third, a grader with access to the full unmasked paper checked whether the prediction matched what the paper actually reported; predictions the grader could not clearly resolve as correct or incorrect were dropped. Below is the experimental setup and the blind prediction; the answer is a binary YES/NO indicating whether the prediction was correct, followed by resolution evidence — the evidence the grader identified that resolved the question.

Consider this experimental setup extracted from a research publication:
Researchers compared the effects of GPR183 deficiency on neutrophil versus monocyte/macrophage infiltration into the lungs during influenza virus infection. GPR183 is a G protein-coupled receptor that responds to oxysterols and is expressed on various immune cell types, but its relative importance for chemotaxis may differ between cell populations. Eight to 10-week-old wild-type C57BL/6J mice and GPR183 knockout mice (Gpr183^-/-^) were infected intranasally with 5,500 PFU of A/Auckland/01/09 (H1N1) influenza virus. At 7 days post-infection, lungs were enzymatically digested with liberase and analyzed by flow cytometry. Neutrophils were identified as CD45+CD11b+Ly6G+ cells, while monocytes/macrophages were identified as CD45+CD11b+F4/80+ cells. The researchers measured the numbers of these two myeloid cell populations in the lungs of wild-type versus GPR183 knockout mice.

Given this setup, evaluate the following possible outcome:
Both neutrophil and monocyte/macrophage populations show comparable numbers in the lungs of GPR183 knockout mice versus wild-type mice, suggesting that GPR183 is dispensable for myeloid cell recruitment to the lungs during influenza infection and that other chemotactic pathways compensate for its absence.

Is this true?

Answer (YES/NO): NO